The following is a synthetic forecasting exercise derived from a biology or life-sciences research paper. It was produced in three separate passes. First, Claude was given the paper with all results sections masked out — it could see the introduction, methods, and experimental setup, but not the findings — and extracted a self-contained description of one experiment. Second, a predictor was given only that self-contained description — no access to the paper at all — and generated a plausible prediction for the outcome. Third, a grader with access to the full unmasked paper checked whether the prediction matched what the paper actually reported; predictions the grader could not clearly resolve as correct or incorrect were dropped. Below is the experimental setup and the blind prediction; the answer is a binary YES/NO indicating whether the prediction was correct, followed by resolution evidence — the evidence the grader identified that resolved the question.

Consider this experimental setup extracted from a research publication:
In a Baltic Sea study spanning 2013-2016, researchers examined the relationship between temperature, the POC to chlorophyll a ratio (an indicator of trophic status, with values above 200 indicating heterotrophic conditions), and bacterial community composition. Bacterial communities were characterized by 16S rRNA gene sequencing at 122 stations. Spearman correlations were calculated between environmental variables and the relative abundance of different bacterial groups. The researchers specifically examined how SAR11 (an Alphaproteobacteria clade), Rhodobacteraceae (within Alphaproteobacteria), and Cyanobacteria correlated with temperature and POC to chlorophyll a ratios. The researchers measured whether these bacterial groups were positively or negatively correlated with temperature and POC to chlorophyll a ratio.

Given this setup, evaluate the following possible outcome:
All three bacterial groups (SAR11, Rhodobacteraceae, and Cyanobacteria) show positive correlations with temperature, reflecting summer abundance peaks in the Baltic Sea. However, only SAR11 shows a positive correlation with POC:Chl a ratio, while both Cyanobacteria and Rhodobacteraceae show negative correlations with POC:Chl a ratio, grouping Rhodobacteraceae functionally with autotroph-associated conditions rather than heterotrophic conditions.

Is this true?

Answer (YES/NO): NO